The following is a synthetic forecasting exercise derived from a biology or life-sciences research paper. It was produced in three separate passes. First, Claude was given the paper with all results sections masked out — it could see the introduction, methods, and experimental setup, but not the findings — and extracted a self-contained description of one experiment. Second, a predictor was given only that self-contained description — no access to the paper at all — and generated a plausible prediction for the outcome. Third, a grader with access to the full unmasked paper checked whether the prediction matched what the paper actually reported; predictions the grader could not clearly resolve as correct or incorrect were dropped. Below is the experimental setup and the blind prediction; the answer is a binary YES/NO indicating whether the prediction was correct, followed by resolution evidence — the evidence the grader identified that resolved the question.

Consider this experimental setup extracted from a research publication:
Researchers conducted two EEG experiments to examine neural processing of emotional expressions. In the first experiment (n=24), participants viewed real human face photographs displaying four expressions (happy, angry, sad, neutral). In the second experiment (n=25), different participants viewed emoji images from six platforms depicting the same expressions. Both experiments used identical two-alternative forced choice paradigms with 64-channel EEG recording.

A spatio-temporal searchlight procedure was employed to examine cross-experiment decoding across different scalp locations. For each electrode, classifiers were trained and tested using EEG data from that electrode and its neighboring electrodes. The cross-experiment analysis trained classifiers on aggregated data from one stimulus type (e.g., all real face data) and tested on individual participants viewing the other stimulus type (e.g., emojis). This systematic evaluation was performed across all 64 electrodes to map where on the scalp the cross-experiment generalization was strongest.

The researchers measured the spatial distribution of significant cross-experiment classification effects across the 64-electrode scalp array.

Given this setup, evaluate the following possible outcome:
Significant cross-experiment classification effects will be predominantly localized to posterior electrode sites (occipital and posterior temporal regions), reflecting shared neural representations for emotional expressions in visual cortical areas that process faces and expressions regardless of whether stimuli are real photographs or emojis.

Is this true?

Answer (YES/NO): YES